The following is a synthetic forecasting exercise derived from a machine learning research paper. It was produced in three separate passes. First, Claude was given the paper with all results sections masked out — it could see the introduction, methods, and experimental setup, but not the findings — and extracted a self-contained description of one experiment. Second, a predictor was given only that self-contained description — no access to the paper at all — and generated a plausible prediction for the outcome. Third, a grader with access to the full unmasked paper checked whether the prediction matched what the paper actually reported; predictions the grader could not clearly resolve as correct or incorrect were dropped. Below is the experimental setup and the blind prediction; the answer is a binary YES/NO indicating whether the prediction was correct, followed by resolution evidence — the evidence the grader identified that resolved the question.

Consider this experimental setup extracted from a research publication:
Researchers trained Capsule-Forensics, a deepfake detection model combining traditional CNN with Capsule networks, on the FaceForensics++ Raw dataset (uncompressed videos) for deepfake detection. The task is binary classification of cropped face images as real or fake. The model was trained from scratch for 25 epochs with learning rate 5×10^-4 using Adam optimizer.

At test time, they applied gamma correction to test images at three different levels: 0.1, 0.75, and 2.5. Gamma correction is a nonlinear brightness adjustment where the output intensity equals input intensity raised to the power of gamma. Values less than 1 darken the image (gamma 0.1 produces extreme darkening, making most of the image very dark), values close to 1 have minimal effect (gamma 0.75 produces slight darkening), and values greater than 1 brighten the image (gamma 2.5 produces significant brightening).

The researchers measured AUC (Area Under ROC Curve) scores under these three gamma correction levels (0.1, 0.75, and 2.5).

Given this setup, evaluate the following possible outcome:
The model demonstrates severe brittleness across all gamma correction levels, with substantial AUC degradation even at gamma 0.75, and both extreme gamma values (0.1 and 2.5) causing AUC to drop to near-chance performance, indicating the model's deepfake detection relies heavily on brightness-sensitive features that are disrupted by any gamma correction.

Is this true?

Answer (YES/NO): NO